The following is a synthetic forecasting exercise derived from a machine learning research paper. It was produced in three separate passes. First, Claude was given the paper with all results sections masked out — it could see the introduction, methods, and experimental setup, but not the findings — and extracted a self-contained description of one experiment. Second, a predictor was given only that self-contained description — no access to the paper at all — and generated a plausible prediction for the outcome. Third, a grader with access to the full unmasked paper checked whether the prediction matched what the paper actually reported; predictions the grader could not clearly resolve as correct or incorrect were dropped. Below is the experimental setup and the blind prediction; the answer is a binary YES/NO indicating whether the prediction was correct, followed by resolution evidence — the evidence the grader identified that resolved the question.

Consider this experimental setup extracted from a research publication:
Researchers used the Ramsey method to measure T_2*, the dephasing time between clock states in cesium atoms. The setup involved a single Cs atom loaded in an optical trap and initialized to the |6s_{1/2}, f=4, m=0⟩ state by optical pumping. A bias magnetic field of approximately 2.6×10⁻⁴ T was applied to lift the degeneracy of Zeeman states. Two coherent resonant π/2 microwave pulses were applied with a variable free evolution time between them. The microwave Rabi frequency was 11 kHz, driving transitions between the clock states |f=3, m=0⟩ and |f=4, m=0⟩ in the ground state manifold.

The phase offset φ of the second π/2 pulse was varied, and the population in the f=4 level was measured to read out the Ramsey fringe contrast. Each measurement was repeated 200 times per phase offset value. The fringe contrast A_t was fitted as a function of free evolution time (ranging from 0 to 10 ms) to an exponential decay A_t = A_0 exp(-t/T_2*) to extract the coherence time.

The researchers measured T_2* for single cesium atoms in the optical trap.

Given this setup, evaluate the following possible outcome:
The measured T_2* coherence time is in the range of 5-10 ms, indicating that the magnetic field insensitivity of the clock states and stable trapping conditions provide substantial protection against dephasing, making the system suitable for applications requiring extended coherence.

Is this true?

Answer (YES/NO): YES